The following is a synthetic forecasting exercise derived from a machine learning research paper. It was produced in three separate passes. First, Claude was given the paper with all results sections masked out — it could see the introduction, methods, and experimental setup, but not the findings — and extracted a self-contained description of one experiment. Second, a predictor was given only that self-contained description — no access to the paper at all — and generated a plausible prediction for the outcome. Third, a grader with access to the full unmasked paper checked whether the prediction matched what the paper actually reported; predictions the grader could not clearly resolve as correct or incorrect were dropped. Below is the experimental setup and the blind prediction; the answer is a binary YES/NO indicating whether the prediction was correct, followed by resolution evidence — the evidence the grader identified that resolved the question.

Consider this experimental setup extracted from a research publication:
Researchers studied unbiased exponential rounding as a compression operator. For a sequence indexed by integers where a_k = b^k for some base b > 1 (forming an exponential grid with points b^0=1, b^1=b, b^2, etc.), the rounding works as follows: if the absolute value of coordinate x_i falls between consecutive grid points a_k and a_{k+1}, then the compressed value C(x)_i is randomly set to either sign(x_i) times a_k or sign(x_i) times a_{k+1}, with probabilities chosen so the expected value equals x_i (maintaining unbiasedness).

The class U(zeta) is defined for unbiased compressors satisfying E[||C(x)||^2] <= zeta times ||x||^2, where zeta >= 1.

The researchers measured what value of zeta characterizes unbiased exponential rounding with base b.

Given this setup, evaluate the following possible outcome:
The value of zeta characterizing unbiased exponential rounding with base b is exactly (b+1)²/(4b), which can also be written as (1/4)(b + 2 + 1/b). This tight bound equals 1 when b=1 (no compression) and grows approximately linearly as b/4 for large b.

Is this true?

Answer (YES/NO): YES